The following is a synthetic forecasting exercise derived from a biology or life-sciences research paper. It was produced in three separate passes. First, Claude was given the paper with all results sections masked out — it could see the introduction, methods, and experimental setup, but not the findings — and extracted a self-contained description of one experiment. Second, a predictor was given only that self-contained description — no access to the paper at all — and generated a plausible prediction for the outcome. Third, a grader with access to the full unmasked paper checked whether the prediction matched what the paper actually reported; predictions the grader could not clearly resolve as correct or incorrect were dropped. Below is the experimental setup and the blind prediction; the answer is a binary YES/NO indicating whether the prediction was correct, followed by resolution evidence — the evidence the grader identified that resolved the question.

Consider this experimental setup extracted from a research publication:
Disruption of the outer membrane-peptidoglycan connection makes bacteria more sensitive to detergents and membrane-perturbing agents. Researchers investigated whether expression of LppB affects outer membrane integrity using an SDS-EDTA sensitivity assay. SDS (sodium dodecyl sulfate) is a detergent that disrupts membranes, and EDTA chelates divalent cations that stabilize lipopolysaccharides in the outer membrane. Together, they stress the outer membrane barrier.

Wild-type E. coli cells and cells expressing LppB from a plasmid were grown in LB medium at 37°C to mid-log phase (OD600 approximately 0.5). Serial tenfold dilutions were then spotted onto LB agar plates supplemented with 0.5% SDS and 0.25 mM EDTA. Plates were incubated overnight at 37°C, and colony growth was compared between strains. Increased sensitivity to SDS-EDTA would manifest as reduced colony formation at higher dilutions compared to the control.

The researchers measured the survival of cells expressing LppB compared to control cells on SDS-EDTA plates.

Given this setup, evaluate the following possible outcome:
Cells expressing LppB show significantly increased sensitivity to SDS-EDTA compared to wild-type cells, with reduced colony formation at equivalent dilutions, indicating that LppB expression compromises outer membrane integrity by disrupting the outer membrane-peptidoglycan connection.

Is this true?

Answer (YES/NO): NO